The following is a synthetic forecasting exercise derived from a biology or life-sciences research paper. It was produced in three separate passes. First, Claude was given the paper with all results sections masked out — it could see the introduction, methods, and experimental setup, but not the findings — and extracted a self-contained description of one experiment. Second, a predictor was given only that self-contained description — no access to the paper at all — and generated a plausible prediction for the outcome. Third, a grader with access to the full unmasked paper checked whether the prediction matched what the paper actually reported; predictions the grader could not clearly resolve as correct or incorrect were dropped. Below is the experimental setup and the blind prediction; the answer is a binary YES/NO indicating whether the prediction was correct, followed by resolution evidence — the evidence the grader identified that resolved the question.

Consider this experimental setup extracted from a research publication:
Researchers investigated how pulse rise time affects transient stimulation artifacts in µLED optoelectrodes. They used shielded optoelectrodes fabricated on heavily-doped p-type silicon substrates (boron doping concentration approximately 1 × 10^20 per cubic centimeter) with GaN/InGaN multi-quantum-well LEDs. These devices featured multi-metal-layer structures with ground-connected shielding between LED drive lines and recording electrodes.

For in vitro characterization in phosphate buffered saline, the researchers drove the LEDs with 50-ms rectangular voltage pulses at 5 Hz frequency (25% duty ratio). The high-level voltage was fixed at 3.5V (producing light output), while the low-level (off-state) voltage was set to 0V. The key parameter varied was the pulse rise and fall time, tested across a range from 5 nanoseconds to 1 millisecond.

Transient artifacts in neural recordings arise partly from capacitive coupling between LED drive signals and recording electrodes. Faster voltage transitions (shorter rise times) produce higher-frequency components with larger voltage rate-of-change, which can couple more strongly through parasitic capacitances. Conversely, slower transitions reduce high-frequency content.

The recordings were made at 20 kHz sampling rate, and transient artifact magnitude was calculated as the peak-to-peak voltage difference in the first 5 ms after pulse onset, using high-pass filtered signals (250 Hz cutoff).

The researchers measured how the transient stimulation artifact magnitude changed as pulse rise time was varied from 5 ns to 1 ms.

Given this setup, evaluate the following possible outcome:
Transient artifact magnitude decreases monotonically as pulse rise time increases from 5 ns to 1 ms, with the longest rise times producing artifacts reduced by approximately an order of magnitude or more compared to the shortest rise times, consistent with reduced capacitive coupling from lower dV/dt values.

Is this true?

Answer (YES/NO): NO